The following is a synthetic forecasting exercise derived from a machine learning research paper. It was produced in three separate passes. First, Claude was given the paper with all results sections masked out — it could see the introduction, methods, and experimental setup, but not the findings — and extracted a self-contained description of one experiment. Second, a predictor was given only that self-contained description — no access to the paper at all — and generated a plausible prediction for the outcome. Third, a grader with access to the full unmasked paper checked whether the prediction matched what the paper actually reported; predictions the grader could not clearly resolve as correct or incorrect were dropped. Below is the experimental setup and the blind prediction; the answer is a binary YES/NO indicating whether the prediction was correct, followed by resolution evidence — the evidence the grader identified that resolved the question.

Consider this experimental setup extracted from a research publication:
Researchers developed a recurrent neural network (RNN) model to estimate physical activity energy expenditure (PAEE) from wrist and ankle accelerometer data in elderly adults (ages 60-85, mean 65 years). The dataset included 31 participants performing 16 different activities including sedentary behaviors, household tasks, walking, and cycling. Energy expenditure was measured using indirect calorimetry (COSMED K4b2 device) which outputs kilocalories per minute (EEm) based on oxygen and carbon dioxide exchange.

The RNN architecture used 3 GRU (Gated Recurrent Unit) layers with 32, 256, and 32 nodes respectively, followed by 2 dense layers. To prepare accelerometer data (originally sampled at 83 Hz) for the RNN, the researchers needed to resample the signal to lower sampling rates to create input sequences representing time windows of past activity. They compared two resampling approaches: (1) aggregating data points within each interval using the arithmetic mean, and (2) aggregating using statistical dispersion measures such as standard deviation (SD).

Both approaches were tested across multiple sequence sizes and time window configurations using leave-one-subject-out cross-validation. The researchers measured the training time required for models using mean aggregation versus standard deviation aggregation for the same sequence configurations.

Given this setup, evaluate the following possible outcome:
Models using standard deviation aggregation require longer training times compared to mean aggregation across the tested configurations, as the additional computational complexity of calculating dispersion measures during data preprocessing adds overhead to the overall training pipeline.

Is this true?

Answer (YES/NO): NO